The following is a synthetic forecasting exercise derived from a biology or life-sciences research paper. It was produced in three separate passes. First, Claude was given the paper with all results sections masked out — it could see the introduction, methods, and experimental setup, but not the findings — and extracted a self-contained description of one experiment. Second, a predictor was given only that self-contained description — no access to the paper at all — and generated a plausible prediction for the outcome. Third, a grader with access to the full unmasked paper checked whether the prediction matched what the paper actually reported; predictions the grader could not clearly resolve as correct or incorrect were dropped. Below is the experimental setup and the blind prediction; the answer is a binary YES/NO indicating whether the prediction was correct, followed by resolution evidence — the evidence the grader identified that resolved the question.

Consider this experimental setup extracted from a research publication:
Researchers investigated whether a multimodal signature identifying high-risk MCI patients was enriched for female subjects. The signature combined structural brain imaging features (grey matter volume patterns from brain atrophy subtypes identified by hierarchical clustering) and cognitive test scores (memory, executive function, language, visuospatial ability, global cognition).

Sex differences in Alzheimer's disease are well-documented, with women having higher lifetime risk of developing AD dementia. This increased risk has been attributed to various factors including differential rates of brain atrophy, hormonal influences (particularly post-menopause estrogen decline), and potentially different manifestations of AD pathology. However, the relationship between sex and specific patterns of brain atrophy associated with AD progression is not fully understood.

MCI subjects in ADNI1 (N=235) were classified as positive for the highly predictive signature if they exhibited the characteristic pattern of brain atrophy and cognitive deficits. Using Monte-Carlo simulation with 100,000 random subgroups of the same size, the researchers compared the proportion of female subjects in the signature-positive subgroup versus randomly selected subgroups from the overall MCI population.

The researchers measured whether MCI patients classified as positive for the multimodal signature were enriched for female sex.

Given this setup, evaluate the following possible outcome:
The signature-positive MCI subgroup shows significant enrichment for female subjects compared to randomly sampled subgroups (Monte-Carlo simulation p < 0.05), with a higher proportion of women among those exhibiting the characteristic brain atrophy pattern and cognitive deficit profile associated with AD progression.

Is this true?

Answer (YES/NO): NO